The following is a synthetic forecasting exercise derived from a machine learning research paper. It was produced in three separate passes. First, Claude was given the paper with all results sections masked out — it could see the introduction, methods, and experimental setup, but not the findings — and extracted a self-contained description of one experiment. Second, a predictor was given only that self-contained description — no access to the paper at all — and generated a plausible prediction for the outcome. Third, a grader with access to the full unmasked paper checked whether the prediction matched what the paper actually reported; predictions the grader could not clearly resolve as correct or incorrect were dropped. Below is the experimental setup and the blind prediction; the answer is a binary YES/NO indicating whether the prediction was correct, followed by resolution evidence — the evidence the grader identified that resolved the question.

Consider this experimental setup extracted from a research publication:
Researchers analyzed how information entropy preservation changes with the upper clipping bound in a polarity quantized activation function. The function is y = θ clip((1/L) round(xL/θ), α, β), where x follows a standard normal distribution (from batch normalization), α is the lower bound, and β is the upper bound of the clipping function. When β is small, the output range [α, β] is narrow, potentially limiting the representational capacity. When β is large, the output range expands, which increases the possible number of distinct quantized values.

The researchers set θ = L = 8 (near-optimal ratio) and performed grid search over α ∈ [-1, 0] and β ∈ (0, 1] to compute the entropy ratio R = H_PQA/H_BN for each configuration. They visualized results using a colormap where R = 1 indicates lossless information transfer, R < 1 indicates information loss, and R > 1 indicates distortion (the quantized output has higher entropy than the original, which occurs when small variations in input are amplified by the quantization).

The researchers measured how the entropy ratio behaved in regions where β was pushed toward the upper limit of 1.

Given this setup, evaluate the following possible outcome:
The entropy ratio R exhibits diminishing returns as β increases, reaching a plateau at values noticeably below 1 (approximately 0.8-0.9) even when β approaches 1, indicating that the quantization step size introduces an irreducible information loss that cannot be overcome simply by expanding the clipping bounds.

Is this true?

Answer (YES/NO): NO